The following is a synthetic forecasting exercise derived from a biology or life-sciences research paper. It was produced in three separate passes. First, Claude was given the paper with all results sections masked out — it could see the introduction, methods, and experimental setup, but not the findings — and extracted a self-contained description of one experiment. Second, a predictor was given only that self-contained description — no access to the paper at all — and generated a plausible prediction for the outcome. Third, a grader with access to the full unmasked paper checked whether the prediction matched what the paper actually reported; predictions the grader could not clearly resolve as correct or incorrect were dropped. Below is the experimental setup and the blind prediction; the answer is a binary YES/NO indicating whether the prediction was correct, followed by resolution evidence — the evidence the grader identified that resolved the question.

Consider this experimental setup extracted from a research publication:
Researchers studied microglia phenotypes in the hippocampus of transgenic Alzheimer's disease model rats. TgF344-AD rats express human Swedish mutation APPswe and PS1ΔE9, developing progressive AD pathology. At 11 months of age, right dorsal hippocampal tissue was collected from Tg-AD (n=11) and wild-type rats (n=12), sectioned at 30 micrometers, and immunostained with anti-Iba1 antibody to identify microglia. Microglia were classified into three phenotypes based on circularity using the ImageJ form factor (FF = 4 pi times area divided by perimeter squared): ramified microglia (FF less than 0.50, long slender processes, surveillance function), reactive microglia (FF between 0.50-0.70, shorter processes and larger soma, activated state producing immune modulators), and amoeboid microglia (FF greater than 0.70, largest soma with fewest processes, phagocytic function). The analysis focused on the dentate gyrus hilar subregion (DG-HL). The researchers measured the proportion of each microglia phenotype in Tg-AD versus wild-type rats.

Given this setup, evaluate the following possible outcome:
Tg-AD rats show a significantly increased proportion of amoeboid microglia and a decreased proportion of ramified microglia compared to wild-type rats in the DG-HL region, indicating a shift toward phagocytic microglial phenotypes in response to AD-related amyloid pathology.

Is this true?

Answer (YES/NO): YES